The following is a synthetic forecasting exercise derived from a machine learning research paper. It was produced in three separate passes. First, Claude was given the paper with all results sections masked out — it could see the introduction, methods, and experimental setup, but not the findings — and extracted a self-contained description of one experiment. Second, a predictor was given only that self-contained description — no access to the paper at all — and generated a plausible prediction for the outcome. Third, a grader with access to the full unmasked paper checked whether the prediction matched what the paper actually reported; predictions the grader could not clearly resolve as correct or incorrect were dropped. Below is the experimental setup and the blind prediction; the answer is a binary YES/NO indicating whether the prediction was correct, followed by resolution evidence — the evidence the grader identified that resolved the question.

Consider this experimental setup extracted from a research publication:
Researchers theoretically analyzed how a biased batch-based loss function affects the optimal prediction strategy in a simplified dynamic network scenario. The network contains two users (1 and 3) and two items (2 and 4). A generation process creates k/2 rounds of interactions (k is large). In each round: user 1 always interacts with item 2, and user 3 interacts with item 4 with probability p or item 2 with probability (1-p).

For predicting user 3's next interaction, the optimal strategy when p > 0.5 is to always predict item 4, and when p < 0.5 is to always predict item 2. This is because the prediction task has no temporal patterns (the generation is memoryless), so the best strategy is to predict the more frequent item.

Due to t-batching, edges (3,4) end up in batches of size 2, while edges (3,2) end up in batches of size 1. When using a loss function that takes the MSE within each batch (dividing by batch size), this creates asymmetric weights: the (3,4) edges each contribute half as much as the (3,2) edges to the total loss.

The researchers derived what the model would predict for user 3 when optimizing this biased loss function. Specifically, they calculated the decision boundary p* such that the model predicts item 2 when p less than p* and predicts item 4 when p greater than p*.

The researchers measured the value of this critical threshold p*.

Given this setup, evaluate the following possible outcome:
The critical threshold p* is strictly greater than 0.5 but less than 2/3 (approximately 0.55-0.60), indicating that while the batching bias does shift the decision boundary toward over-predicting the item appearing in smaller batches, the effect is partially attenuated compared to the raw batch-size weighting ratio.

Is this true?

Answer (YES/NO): NO